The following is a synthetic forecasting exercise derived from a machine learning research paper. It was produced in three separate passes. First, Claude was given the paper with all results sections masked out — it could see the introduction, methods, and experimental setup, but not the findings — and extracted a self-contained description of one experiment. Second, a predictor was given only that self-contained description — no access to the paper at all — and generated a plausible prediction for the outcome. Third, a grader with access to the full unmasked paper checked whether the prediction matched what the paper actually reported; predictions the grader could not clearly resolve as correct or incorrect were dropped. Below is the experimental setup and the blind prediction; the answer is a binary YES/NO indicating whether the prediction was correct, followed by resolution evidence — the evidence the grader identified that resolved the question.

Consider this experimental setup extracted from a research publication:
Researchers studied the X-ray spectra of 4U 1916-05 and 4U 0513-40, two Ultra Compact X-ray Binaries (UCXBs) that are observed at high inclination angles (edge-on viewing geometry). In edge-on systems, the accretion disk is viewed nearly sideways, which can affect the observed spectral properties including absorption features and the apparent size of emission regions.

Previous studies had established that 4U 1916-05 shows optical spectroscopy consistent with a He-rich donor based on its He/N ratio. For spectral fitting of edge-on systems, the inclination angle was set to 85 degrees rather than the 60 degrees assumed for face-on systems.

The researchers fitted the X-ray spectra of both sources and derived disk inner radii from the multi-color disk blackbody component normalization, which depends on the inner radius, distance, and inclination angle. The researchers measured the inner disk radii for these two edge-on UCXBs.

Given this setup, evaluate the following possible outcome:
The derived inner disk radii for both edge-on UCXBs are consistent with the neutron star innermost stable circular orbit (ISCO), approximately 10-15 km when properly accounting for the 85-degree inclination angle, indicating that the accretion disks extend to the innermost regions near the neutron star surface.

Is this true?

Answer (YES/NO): NO